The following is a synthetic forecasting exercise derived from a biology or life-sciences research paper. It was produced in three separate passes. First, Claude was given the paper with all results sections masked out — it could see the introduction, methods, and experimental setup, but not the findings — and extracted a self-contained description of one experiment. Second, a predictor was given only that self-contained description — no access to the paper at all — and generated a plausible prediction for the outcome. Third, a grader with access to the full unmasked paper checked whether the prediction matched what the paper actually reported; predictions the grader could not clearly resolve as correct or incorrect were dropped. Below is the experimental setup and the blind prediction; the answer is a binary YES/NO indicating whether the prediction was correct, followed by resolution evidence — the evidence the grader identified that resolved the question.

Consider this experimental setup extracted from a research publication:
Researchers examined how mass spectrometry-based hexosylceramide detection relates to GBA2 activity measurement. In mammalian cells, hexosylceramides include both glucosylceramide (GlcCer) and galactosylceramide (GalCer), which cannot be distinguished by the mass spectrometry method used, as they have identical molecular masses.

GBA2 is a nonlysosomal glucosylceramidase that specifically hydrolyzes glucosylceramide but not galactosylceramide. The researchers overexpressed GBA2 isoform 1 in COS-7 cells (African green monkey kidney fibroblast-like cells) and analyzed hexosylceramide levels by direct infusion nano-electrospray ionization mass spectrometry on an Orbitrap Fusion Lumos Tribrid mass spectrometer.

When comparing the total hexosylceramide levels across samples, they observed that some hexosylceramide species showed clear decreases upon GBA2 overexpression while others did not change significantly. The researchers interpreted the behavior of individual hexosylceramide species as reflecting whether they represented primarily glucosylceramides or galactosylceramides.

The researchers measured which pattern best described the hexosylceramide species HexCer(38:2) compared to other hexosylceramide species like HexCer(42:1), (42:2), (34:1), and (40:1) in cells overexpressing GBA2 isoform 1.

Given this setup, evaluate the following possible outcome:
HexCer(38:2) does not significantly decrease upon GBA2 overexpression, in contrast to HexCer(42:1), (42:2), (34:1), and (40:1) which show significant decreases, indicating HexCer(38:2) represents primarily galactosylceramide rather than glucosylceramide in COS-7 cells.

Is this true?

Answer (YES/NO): YES